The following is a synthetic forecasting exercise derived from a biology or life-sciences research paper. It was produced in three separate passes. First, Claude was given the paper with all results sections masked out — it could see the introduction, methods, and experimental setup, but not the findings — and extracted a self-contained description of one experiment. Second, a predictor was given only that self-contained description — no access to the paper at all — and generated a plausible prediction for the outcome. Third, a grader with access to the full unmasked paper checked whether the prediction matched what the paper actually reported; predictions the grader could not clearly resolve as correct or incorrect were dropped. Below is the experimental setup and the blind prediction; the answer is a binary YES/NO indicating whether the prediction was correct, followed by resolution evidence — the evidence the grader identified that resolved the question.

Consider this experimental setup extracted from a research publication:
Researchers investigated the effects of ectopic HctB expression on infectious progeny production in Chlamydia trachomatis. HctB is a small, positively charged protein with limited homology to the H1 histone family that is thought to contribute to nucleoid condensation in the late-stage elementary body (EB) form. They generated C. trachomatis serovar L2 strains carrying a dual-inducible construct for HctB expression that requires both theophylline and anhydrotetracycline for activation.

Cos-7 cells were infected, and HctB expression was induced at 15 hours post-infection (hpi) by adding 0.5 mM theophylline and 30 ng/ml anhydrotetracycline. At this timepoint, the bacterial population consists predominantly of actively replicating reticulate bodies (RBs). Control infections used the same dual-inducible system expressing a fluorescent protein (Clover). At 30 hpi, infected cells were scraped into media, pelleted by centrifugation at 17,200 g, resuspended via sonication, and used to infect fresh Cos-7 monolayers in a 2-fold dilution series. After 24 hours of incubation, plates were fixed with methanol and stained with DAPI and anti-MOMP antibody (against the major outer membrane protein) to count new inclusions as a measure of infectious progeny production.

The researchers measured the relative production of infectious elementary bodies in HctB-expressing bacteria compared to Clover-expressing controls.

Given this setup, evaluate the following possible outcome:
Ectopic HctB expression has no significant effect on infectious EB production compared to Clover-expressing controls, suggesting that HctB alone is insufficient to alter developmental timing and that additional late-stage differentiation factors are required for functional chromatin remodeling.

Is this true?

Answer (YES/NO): NO